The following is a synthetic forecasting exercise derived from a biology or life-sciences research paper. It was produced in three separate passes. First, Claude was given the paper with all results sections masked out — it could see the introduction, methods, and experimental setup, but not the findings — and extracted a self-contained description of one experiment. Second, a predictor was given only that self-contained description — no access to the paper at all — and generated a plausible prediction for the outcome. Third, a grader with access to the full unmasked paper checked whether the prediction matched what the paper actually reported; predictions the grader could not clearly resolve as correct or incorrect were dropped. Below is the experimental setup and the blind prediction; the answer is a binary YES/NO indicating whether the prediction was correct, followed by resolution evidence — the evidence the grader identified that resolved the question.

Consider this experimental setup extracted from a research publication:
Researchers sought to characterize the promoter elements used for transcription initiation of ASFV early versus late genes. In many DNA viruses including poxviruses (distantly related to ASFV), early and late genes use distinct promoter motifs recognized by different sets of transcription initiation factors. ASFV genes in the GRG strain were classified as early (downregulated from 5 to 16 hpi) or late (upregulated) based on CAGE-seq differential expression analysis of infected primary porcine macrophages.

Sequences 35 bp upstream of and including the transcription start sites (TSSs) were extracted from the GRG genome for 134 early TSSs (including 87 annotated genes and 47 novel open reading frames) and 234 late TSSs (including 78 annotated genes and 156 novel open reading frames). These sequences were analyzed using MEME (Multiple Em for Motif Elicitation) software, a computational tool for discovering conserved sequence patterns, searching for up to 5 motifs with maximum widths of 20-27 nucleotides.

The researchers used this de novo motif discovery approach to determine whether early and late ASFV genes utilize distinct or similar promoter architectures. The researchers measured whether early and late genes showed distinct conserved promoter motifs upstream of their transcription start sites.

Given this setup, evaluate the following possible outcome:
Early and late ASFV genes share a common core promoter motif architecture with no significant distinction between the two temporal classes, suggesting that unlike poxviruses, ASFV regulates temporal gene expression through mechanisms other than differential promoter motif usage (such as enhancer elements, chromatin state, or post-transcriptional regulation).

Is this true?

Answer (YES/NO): NO